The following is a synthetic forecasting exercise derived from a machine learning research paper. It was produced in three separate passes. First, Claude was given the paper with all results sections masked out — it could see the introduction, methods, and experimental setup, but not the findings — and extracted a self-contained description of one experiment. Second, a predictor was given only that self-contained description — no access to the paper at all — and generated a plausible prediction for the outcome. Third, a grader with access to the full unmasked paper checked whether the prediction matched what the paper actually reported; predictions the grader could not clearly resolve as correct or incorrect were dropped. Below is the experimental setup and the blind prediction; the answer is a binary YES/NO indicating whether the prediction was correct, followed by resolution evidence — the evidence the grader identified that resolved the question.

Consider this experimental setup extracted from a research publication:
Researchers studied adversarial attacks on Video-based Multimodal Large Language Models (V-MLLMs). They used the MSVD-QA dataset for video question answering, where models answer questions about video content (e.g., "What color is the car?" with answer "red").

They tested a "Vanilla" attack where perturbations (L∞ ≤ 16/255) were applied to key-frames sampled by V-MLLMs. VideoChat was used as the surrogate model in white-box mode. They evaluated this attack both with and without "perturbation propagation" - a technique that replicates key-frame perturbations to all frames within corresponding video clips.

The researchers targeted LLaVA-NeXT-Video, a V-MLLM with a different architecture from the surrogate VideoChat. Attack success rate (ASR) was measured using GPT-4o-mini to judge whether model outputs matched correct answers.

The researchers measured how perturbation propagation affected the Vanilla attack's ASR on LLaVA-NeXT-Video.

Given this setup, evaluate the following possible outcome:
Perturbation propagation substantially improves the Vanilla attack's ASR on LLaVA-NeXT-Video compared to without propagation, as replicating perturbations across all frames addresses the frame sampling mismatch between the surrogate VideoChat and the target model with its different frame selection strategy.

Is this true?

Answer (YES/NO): YES